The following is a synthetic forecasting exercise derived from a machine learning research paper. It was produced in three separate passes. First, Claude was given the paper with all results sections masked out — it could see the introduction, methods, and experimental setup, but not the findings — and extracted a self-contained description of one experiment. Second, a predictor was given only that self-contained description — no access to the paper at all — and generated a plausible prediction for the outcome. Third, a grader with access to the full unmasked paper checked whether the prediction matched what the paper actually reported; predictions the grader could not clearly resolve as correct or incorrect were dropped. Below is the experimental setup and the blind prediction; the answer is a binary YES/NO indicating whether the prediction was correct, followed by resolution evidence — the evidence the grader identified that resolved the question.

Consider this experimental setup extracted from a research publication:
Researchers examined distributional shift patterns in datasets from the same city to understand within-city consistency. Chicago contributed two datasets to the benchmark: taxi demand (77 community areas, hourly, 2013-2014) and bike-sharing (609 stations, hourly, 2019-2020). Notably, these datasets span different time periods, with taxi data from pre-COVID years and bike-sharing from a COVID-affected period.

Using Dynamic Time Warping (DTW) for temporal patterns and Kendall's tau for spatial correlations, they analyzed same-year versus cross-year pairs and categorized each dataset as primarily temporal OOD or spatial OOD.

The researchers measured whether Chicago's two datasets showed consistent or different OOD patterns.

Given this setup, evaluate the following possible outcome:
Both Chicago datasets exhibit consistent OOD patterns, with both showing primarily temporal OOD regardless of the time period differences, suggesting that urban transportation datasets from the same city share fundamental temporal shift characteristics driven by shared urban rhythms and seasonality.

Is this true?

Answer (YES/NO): NO